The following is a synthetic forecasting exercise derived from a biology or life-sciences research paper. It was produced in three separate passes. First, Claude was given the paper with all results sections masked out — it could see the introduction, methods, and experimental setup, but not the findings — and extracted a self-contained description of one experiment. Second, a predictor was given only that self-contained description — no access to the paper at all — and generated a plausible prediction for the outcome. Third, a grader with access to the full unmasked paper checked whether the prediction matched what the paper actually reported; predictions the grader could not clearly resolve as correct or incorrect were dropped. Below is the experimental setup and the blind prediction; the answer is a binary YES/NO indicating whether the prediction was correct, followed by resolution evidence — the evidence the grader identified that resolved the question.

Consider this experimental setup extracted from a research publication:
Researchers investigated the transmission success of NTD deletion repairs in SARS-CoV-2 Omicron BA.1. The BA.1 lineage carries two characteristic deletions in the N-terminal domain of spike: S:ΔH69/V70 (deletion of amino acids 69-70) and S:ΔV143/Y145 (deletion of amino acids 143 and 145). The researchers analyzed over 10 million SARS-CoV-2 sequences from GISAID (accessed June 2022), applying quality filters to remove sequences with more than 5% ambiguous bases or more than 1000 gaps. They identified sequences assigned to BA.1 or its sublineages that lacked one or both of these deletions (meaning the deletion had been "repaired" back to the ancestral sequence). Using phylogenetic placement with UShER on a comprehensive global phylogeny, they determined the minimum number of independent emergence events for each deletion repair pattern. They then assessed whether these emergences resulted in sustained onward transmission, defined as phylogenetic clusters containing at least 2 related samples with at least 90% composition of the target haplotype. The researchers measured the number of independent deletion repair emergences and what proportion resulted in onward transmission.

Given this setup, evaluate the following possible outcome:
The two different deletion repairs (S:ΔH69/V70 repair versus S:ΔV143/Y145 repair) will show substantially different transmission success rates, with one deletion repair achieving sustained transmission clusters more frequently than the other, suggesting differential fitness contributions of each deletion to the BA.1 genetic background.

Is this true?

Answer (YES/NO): YES